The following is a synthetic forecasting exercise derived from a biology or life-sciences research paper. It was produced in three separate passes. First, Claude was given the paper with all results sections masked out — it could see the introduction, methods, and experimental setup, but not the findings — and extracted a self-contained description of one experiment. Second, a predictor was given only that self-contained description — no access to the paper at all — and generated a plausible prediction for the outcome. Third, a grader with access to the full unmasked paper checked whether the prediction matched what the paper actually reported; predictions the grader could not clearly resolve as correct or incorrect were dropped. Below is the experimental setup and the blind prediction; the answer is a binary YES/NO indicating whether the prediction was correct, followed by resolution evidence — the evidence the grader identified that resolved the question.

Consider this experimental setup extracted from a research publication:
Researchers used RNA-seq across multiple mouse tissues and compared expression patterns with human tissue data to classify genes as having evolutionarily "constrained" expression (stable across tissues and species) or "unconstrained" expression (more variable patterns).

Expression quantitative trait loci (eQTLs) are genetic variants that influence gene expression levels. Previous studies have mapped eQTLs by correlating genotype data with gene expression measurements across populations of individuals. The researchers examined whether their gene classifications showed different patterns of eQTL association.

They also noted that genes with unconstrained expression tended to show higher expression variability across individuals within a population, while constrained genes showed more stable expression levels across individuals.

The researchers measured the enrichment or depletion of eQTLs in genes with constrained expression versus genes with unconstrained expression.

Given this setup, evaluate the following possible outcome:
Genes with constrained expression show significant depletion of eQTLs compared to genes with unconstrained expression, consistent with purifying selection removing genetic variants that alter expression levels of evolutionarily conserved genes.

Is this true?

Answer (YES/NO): NO